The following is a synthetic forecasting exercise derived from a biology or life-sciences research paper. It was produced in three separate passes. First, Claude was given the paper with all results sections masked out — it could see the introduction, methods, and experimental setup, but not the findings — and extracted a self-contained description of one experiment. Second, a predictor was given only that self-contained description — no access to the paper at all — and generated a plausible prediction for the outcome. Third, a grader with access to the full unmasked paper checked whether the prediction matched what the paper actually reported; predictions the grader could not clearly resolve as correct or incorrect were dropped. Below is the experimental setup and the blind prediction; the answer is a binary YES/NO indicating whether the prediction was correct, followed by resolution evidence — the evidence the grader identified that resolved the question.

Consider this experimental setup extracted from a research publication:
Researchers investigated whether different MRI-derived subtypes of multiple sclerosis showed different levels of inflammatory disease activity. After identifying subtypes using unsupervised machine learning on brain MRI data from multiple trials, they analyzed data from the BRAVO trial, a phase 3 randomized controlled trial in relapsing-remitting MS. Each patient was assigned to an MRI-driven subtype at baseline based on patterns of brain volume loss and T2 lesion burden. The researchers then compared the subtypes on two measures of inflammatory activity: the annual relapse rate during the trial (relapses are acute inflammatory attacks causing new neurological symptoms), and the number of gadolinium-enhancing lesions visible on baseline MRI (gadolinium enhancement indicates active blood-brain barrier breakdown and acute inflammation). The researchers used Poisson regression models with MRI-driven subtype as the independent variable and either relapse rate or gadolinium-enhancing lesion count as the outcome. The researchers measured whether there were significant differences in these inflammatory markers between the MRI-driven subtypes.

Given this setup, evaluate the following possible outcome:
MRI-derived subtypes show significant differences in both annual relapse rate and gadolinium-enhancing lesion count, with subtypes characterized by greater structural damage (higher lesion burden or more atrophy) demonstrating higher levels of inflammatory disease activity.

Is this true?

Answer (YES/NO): YES